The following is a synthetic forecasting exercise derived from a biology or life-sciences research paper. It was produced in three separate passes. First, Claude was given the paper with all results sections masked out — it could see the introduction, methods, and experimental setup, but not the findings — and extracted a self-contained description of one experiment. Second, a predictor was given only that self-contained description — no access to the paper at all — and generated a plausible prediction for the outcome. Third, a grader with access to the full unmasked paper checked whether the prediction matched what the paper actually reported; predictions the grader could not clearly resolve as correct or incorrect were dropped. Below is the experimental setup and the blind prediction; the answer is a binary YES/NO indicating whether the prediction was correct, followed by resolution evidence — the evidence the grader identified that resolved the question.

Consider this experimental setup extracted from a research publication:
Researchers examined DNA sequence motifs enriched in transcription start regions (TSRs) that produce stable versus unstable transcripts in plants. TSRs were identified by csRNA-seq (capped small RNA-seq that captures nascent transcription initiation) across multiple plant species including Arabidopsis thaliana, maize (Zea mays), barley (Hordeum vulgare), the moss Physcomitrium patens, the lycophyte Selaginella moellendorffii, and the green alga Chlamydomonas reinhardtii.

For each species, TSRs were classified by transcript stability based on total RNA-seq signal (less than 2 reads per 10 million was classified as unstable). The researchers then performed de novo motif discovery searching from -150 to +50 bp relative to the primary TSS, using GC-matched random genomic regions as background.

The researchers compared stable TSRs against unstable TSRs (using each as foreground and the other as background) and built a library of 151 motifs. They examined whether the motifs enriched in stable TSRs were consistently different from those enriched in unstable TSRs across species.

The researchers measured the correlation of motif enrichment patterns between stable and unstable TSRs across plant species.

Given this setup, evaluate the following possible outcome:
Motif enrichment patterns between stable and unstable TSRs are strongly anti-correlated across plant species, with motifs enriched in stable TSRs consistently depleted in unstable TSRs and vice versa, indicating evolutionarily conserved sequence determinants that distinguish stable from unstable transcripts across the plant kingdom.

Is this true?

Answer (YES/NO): NO